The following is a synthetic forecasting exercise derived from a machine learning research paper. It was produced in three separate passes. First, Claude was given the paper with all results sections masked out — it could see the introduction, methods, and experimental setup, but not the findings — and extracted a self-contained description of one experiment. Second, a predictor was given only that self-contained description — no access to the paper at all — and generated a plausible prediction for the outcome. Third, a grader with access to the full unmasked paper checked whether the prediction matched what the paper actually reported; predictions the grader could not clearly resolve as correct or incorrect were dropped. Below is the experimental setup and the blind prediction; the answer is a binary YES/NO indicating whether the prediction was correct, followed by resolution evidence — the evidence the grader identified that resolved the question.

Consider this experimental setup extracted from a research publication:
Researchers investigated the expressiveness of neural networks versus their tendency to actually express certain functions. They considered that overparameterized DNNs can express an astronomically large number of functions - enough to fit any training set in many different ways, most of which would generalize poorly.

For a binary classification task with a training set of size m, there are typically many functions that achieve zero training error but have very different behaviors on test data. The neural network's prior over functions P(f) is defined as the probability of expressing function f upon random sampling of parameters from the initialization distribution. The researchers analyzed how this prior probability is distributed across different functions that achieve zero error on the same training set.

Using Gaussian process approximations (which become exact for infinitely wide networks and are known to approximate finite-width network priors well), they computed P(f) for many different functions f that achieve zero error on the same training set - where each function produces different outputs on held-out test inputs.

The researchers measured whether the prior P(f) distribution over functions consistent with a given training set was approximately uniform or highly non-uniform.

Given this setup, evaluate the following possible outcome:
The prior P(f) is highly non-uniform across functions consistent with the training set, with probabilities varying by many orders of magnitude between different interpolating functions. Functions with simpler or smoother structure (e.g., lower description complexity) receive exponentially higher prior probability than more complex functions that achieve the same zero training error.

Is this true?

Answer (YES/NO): YES